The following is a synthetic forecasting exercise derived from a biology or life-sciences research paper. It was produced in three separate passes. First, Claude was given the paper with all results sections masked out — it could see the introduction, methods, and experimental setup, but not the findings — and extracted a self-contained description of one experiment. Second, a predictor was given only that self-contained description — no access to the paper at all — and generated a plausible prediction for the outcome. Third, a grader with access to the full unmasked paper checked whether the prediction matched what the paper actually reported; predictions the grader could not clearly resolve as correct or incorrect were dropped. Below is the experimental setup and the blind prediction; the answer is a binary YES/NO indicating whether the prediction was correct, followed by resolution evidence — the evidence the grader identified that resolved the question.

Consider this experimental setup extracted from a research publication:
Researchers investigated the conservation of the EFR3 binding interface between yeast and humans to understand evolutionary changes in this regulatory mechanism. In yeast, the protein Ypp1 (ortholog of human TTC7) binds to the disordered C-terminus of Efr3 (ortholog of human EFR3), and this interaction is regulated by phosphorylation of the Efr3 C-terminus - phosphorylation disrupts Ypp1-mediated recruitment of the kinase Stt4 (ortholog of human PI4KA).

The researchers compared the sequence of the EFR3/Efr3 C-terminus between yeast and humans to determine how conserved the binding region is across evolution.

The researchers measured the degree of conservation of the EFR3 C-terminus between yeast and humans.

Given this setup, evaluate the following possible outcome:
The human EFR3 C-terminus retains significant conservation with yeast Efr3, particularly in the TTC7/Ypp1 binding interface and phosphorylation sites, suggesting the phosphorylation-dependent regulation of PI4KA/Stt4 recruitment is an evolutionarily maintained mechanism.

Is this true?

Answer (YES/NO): NO